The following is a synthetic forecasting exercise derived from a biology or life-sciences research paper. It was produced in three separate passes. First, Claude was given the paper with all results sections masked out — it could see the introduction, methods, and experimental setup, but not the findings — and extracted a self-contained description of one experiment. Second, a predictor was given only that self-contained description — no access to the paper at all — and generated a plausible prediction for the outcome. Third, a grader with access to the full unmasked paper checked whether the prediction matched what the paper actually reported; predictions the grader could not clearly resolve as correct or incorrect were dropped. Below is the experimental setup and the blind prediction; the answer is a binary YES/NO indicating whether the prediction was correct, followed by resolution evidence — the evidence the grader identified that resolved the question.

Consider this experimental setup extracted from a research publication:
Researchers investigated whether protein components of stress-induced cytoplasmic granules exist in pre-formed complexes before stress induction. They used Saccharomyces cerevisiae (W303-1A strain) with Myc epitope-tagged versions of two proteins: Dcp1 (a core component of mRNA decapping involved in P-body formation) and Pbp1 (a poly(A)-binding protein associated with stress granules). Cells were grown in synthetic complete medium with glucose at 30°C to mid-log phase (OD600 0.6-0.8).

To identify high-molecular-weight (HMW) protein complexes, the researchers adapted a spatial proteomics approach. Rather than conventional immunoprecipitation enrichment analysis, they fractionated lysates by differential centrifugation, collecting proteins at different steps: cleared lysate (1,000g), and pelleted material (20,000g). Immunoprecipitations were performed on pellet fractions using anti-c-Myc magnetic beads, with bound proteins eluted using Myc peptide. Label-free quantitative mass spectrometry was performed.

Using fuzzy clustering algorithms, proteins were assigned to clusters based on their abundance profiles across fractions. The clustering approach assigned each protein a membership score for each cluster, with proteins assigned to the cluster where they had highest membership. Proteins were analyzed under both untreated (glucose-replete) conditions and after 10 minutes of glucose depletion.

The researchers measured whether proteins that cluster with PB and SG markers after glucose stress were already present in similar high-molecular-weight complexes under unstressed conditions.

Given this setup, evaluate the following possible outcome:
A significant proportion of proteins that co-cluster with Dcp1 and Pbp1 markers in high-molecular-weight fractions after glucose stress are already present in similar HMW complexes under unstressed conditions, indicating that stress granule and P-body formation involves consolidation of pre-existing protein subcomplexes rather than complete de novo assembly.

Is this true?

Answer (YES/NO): NO